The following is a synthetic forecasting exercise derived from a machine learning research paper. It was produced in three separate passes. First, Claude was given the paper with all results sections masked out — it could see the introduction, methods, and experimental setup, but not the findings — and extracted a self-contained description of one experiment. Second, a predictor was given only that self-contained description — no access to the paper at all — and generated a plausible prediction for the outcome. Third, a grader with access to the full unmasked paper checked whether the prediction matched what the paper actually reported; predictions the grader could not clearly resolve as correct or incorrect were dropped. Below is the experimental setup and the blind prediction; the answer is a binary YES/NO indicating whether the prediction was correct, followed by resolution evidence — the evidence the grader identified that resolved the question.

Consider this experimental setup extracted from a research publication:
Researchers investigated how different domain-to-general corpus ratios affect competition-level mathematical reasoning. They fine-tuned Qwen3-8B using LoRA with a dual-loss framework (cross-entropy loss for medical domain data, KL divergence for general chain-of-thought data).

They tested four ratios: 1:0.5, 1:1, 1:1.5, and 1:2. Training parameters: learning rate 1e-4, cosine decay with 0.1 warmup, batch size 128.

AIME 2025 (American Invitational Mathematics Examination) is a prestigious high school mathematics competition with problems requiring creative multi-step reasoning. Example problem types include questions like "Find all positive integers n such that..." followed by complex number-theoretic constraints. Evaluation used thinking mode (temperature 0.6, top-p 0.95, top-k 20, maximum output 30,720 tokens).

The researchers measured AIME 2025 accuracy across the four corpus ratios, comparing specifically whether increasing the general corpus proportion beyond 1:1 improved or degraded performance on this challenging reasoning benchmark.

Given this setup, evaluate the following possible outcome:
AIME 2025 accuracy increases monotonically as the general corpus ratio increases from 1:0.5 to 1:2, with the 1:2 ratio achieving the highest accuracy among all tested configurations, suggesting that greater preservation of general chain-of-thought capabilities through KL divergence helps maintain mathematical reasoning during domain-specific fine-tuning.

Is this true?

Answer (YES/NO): NO